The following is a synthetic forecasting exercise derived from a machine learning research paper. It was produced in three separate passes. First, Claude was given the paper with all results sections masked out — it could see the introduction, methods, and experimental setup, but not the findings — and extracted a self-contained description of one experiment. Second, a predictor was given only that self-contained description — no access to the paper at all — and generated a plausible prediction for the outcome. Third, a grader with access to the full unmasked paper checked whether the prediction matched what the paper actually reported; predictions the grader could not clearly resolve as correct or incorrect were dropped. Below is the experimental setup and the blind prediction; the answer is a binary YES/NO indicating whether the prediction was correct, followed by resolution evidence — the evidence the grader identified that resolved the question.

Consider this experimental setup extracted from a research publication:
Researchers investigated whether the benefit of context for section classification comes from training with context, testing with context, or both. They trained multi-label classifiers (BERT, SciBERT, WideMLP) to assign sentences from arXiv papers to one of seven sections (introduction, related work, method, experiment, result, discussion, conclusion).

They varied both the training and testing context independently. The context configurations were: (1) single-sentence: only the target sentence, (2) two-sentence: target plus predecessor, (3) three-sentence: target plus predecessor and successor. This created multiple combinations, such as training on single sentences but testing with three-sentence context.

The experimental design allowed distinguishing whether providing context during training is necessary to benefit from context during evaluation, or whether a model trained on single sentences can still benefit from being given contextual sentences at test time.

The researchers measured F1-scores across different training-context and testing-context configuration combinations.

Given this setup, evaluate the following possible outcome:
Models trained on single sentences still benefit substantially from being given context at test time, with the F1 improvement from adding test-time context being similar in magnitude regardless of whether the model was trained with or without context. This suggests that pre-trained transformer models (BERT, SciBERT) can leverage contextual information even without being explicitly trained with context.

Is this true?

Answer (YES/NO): NO